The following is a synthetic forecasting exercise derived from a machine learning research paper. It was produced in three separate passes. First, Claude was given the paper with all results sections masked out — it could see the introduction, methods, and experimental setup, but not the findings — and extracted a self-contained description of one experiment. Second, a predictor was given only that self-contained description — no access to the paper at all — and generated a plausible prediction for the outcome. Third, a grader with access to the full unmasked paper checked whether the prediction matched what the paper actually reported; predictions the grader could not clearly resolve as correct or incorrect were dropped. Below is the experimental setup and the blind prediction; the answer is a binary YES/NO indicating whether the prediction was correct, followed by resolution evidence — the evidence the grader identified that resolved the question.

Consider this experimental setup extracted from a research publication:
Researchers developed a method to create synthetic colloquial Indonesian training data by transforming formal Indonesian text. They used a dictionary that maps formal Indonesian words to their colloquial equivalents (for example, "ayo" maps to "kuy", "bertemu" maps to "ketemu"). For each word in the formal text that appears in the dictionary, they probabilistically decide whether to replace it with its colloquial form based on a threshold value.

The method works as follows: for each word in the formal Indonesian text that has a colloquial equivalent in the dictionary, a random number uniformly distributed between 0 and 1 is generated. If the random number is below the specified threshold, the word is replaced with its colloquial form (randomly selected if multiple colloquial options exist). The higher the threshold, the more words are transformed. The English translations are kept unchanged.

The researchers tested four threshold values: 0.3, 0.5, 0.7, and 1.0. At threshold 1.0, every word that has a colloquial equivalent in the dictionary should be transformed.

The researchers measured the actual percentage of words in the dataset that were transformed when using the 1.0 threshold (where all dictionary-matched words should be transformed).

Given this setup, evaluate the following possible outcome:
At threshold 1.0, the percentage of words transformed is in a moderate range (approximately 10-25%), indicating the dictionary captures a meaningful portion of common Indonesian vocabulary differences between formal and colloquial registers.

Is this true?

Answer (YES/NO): YES